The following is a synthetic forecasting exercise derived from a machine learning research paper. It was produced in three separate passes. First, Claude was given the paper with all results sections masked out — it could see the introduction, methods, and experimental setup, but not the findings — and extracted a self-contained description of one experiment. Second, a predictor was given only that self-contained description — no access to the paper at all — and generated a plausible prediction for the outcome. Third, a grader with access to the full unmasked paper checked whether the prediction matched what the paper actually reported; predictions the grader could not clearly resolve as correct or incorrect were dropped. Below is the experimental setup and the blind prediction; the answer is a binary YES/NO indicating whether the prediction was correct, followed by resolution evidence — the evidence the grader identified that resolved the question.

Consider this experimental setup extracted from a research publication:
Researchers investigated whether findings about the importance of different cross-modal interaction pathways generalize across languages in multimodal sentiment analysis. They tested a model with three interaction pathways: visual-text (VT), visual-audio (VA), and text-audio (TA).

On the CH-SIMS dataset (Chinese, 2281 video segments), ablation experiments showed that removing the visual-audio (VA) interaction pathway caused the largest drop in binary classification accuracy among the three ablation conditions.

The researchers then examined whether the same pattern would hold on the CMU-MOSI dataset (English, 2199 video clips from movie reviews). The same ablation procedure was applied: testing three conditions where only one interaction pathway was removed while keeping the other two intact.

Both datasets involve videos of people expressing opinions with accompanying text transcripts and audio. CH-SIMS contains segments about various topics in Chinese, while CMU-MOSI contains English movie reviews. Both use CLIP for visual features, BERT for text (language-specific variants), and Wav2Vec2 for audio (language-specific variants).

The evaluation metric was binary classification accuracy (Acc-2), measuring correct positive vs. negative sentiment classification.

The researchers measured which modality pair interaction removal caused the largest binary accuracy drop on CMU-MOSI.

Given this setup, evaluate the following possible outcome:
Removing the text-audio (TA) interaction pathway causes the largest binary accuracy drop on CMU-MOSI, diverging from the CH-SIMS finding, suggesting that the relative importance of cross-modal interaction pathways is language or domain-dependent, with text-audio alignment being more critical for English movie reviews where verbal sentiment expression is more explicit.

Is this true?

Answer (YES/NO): NO